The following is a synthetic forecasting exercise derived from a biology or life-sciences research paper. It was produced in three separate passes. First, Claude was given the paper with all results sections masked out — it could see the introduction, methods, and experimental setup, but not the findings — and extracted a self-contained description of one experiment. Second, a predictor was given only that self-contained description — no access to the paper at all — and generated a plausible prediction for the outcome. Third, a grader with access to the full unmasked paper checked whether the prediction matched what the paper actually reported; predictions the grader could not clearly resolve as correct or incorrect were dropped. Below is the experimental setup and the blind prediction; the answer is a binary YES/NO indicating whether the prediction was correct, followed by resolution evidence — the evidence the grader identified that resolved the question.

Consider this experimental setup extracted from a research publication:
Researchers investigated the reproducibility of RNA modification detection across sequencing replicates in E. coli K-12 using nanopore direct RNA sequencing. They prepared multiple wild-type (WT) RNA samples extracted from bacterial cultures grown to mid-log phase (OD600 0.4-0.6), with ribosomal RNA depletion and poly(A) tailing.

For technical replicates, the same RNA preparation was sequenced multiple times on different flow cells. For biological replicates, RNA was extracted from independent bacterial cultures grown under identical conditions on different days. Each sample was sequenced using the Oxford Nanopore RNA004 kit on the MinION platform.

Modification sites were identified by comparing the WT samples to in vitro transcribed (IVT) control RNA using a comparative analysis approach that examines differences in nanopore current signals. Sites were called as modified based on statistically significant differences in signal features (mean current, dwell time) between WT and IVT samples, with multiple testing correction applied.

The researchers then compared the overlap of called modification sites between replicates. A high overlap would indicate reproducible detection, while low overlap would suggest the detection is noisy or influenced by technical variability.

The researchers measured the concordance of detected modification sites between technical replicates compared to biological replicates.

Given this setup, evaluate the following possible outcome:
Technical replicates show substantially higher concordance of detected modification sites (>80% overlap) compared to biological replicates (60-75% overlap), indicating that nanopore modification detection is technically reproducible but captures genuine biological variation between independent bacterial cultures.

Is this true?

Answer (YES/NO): NO